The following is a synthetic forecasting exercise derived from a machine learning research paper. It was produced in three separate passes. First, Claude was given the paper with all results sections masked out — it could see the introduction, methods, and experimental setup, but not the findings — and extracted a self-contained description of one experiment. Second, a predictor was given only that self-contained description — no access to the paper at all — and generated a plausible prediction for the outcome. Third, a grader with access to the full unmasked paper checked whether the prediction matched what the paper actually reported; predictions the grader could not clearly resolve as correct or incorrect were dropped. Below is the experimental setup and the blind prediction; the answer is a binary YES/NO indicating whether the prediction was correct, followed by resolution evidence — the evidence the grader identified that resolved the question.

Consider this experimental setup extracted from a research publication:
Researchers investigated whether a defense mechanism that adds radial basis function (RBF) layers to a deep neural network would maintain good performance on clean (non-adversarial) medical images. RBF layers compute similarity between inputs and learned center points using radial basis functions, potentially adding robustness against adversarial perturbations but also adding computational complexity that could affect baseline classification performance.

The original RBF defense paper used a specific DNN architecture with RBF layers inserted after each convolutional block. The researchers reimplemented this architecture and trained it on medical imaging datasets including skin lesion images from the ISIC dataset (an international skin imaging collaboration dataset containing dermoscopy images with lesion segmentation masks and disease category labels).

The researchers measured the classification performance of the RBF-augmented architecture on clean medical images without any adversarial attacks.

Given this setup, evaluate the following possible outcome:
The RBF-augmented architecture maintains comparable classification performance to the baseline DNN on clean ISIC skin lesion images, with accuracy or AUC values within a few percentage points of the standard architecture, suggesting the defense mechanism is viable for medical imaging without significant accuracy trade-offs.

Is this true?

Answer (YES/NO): NO